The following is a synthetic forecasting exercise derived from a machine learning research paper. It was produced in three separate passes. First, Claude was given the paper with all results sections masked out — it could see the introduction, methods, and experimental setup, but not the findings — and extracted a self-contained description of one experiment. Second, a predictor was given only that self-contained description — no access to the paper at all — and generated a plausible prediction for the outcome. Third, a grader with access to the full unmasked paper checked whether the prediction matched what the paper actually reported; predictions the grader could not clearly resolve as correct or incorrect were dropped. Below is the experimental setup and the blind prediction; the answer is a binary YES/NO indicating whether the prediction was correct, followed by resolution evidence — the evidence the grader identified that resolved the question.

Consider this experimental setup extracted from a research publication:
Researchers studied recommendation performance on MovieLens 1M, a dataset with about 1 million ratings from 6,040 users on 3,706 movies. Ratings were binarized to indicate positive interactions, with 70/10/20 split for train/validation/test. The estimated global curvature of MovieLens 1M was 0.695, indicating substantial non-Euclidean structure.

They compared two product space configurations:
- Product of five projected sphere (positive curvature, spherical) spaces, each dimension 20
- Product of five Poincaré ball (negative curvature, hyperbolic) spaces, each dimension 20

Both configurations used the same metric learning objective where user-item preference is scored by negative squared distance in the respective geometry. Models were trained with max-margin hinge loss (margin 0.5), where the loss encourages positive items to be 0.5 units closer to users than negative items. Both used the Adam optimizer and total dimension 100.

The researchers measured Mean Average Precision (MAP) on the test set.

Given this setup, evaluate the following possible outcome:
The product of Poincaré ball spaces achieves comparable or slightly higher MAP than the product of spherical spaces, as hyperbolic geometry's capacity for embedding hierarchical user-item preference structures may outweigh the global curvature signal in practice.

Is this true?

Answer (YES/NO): NO